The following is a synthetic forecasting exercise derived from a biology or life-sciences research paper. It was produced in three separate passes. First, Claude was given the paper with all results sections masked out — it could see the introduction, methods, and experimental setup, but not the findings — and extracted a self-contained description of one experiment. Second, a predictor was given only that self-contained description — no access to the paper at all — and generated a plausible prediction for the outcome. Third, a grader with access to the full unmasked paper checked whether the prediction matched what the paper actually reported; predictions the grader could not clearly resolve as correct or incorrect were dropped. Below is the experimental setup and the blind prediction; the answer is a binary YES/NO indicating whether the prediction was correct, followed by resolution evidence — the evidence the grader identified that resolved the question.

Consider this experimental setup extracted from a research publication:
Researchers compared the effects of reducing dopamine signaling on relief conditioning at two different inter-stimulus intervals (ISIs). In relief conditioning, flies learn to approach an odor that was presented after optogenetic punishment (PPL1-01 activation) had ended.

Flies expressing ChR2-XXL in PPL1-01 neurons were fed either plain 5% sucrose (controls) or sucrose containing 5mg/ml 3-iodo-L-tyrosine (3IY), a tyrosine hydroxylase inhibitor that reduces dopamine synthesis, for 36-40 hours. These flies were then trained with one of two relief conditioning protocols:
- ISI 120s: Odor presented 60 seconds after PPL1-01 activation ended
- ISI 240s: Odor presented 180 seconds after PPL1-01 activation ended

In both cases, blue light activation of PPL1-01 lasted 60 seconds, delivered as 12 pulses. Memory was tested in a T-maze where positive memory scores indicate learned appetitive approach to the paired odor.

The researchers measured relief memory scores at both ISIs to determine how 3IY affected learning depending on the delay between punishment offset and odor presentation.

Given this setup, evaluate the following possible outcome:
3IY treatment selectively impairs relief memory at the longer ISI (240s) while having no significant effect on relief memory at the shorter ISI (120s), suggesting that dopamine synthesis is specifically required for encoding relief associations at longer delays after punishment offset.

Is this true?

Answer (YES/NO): YES